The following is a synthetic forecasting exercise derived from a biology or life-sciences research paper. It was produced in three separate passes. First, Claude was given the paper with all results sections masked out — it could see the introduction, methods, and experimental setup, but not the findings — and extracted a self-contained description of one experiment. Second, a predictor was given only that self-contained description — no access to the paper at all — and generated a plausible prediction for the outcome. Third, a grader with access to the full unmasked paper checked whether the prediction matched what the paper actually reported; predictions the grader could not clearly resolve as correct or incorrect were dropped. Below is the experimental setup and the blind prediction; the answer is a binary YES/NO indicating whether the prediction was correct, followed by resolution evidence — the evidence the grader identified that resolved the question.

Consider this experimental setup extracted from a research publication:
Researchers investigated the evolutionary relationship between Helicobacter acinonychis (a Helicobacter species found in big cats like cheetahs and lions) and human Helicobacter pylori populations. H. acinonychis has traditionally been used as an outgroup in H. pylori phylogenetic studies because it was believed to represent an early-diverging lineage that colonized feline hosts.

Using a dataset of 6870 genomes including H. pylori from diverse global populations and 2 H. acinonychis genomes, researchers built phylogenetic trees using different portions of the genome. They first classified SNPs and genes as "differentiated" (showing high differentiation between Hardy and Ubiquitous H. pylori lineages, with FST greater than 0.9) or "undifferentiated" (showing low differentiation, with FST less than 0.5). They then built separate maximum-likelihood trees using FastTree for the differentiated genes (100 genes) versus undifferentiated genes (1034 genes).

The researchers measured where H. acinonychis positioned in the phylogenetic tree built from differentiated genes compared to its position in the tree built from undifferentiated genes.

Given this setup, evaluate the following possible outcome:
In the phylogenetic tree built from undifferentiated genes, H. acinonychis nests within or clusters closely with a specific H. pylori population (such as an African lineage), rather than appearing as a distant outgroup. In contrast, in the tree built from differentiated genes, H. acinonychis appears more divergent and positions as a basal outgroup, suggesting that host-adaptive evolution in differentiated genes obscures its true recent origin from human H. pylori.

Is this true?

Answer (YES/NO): NO